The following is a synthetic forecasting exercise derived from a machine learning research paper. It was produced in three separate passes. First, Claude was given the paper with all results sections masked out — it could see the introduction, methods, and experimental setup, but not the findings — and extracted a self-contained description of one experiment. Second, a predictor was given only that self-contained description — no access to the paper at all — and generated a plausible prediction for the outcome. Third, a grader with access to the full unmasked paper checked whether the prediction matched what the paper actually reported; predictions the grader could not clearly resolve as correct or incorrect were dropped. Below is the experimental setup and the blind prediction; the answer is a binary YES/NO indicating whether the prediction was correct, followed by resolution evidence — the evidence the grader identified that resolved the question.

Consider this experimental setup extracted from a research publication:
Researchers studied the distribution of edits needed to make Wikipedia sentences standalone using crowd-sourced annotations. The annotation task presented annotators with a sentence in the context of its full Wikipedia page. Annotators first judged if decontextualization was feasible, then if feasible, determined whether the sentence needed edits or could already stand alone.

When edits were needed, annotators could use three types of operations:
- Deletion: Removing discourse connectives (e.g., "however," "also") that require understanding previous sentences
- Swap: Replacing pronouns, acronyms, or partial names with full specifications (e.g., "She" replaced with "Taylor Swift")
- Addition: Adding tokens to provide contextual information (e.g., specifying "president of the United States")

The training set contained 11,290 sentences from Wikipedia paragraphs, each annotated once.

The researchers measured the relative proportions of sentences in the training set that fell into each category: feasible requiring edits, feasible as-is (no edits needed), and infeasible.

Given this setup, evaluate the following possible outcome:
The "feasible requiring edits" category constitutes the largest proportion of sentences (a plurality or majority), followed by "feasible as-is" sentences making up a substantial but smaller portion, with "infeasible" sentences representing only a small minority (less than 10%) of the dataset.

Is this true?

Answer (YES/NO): YES